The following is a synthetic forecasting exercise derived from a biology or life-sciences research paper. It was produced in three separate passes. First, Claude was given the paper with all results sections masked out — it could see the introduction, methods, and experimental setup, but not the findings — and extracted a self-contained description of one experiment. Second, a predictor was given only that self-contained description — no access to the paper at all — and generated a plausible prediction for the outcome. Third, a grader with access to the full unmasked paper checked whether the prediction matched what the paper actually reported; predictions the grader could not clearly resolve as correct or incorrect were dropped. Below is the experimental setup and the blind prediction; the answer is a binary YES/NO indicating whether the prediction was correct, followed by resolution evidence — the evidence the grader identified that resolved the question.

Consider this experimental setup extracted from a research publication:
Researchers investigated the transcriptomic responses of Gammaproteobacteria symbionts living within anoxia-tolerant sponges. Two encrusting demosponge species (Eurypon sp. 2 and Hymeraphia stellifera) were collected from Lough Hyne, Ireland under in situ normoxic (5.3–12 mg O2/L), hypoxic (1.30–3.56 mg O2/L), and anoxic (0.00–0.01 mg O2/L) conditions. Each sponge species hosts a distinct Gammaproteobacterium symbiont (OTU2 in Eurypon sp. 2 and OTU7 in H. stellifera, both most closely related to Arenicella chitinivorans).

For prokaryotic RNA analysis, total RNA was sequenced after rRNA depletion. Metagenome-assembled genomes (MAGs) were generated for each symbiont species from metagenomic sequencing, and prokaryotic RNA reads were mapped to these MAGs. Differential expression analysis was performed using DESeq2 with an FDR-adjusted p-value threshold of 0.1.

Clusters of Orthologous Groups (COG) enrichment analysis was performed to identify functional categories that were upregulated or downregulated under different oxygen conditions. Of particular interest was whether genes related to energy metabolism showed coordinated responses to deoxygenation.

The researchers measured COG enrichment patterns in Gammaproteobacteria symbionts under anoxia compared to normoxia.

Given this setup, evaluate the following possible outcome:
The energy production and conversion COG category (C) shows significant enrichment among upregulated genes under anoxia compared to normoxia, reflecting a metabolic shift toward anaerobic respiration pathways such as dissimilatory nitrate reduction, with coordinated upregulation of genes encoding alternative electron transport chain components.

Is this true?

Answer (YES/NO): NO